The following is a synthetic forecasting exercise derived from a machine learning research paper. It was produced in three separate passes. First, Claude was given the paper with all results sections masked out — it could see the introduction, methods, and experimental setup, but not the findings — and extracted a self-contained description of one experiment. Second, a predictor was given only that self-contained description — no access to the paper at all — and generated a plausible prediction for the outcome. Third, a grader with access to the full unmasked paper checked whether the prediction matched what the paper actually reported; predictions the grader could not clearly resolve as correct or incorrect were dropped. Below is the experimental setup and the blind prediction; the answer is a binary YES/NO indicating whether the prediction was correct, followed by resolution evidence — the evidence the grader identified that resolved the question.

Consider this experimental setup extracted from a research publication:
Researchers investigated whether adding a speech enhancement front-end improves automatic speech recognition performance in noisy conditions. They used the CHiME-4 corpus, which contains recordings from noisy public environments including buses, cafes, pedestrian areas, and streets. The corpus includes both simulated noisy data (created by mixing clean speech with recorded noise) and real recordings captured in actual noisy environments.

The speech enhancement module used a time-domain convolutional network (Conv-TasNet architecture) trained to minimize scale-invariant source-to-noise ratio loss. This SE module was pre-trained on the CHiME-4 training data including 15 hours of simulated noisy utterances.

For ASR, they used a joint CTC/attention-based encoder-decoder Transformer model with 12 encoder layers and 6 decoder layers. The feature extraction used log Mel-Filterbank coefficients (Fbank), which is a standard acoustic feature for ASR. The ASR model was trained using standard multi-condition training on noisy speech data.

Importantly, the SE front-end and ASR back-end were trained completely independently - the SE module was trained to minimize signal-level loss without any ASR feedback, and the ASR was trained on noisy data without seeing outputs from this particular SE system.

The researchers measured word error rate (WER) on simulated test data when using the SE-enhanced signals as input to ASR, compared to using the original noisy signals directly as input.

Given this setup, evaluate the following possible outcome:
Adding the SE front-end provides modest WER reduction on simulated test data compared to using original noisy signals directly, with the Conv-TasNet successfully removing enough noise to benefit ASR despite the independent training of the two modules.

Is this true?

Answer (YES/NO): NO